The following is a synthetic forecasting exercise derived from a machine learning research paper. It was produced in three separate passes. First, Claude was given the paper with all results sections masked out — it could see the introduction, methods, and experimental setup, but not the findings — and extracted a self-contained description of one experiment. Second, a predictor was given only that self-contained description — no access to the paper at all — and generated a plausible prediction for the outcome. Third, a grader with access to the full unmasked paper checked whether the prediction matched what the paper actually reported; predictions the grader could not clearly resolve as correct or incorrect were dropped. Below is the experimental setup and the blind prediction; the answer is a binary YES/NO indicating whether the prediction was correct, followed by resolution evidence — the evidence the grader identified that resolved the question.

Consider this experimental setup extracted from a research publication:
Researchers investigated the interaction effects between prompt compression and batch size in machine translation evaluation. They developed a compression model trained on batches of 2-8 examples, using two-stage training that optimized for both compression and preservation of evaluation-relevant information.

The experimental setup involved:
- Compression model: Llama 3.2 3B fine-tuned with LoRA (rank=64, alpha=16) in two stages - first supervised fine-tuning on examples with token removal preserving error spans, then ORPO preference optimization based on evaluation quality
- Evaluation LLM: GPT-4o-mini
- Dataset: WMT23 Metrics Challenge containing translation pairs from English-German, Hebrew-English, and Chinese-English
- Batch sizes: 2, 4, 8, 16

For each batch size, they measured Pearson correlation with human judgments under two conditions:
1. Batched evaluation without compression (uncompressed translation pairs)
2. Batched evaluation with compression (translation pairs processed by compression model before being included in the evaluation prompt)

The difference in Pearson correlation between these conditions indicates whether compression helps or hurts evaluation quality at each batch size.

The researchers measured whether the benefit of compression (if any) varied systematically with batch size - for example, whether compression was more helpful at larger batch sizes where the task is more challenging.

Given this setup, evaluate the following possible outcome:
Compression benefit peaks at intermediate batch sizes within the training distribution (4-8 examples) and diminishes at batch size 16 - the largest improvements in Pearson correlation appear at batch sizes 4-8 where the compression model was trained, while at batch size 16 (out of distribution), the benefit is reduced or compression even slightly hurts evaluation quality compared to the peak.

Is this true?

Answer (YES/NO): NO